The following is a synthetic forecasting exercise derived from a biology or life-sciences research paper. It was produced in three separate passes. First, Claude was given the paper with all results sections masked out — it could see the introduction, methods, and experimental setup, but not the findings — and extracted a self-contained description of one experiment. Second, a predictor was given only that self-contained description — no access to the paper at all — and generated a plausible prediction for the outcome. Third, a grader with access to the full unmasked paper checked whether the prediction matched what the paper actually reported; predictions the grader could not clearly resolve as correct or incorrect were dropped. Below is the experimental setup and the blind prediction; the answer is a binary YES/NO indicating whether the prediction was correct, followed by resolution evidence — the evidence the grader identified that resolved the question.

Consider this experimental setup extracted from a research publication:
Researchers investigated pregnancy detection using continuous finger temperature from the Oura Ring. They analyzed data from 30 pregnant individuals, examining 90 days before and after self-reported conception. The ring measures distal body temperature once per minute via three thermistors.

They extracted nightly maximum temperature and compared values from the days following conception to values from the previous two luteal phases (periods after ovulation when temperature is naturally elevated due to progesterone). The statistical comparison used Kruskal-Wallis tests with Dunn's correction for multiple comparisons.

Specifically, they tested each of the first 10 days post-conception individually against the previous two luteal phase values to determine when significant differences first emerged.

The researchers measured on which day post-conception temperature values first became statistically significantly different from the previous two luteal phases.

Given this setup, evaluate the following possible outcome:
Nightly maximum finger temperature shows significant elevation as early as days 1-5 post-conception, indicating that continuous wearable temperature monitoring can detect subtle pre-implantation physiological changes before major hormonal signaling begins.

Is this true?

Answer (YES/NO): YES